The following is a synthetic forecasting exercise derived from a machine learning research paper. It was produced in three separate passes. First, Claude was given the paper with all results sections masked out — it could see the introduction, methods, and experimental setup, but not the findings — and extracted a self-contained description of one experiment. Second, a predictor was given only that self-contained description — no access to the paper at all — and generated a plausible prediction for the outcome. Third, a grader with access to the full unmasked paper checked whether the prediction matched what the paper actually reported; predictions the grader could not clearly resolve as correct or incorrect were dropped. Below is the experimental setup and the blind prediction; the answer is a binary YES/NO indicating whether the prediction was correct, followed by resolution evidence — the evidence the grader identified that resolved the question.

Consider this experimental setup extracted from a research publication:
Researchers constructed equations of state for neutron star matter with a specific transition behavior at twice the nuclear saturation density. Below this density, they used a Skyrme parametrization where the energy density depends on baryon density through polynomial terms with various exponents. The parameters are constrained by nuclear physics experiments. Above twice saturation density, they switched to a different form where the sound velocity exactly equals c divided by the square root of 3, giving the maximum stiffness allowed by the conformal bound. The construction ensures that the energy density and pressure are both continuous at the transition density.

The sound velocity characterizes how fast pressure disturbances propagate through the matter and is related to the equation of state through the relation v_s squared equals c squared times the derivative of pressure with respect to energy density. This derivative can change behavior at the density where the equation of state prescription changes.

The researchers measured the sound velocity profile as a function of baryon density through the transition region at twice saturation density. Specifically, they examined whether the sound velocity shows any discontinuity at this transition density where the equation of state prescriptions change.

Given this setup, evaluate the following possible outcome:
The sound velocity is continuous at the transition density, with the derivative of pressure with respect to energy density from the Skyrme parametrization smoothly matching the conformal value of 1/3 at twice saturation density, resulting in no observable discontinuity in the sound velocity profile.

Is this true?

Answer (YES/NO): NO